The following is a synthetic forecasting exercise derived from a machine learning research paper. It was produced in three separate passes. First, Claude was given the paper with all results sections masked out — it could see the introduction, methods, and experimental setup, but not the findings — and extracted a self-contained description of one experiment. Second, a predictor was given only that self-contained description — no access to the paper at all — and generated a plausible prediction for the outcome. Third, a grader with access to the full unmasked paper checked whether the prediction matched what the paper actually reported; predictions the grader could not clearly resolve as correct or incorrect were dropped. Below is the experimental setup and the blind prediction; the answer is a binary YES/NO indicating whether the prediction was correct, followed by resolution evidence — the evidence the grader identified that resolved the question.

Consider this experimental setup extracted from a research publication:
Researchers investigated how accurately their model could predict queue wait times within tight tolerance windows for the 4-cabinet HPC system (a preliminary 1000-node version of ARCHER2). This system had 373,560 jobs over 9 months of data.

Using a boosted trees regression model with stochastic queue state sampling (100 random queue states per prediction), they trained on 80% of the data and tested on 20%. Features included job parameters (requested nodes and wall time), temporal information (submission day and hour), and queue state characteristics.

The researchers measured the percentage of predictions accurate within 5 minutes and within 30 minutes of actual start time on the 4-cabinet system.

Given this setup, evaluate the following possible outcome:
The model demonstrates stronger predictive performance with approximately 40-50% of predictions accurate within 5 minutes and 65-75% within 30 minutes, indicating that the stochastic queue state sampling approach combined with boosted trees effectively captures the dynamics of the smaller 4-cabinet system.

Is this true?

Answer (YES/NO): YES